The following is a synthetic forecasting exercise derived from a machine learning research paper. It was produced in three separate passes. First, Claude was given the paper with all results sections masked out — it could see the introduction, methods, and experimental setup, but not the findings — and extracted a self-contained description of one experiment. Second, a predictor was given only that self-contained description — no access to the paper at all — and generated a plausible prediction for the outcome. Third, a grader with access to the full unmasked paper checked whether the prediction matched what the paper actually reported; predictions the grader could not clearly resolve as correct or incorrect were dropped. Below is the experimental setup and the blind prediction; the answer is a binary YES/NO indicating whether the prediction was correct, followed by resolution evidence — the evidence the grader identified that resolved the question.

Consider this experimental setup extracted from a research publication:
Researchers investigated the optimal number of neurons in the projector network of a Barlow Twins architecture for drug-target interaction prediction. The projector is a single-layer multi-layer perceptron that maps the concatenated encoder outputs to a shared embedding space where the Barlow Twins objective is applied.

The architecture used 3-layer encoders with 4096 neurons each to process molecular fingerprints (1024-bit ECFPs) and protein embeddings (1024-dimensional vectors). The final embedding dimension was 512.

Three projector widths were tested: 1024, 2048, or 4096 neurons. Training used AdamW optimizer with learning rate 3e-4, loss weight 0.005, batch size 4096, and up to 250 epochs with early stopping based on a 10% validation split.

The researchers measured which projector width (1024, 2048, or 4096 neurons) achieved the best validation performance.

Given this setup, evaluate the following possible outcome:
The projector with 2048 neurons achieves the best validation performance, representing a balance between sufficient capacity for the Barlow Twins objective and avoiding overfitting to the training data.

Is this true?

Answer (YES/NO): YES